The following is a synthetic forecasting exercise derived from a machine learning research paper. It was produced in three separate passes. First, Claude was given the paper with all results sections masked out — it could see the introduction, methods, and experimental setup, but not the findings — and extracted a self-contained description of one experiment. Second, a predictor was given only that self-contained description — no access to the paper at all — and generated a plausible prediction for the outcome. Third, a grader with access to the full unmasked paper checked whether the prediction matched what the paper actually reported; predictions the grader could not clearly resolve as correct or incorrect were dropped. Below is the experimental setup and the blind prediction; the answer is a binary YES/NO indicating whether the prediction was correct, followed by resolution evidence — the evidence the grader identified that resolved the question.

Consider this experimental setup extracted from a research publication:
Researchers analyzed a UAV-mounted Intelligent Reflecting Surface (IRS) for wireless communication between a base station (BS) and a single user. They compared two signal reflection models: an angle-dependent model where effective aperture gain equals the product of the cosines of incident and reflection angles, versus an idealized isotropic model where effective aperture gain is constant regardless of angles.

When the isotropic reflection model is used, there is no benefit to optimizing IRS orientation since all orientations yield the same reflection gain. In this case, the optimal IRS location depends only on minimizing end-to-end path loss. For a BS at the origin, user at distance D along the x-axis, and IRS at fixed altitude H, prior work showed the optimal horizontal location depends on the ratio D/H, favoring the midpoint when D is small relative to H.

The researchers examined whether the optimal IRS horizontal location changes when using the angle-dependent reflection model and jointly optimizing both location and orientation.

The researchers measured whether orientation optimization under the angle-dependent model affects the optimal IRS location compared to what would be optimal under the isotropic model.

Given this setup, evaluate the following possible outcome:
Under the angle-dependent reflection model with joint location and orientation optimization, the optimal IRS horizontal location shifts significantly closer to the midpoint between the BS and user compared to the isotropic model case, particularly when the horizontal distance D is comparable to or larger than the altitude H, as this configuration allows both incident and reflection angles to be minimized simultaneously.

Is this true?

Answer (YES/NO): NO